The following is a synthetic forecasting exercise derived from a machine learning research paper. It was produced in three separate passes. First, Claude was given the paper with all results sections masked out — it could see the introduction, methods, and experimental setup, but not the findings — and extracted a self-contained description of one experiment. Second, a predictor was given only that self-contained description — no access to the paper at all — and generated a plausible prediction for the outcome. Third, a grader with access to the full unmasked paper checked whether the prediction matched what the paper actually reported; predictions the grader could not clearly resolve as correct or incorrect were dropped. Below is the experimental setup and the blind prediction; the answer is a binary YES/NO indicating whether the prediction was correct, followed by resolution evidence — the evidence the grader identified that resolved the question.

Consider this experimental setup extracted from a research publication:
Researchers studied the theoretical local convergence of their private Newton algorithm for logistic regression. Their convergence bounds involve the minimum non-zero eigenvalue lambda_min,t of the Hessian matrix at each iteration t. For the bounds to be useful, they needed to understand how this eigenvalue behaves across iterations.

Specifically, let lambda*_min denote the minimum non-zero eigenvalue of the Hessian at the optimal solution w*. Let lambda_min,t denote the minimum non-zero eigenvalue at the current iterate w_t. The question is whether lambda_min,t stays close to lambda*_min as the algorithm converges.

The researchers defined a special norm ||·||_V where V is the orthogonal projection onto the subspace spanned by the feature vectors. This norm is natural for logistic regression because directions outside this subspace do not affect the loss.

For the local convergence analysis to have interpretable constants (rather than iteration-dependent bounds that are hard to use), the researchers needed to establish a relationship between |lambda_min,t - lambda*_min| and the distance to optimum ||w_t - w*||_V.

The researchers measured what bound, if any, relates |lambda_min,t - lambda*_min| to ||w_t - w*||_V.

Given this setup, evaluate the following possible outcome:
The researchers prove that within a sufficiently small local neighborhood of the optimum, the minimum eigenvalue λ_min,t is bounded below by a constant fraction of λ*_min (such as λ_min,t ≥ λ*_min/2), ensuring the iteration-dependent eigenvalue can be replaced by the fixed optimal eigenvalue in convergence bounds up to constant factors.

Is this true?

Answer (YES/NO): YES